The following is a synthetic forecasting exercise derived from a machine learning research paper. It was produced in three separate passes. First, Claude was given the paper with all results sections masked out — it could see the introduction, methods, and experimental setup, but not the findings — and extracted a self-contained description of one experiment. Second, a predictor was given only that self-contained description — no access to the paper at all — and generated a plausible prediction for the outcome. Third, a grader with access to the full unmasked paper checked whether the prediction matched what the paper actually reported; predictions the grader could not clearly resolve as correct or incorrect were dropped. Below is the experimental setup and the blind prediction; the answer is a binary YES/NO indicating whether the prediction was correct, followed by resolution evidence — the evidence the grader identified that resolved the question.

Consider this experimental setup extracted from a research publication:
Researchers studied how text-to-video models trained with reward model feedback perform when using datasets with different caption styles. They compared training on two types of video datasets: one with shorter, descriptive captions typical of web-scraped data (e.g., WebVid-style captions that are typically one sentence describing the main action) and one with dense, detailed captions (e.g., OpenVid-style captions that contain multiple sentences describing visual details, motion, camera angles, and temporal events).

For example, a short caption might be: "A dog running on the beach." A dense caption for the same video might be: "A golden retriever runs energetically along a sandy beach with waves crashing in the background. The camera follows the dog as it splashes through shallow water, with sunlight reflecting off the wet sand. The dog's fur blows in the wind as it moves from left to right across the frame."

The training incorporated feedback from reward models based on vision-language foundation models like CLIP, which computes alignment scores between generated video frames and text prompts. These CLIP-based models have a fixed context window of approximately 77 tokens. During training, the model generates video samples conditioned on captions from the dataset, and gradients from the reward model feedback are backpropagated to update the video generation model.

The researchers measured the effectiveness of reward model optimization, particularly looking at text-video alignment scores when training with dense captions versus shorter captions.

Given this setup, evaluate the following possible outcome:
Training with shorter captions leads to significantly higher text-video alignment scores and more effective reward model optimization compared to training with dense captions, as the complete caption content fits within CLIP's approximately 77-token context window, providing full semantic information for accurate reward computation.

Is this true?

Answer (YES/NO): YES